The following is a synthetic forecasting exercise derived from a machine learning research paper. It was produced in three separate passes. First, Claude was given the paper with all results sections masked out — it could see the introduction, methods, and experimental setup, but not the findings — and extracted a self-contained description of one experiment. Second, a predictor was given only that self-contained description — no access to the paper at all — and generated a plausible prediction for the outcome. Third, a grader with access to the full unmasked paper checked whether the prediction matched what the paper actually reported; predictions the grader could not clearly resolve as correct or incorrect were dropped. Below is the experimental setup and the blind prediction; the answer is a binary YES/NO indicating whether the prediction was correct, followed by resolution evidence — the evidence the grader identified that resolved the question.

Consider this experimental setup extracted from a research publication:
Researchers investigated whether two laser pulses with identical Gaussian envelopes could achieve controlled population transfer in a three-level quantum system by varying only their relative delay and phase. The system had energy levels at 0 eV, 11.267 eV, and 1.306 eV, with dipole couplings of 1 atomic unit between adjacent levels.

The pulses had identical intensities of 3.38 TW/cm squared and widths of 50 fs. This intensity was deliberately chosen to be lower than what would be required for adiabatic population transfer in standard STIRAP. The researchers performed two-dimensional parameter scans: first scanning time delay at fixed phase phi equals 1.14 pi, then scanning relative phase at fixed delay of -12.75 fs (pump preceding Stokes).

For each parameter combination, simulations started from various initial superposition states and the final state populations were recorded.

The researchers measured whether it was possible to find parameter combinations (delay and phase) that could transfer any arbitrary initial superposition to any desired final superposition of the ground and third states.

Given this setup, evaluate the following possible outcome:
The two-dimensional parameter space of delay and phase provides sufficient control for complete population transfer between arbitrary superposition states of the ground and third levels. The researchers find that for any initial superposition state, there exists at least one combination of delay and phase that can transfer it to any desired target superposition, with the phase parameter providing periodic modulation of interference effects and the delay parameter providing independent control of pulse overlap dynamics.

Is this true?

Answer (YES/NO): YES